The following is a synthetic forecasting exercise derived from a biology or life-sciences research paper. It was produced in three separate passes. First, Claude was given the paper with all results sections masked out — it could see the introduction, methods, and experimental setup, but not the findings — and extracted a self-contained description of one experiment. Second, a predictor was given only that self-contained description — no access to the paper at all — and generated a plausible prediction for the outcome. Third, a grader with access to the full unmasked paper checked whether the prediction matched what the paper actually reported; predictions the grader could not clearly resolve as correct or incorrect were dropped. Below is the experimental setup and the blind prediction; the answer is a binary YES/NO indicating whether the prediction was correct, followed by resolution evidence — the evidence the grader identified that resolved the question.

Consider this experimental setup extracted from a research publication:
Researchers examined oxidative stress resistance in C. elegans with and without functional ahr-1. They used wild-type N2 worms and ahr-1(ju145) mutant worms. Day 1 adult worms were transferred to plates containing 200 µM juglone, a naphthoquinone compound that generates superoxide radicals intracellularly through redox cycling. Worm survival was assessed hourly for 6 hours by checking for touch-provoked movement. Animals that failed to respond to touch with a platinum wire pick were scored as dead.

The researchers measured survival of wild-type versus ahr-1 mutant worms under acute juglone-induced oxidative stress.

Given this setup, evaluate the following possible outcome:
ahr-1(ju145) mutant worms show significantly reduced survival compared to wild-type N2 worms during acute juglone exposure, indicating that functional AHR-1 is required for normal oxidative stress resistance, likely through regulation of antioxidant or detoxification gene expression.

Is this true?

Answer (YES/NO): YES